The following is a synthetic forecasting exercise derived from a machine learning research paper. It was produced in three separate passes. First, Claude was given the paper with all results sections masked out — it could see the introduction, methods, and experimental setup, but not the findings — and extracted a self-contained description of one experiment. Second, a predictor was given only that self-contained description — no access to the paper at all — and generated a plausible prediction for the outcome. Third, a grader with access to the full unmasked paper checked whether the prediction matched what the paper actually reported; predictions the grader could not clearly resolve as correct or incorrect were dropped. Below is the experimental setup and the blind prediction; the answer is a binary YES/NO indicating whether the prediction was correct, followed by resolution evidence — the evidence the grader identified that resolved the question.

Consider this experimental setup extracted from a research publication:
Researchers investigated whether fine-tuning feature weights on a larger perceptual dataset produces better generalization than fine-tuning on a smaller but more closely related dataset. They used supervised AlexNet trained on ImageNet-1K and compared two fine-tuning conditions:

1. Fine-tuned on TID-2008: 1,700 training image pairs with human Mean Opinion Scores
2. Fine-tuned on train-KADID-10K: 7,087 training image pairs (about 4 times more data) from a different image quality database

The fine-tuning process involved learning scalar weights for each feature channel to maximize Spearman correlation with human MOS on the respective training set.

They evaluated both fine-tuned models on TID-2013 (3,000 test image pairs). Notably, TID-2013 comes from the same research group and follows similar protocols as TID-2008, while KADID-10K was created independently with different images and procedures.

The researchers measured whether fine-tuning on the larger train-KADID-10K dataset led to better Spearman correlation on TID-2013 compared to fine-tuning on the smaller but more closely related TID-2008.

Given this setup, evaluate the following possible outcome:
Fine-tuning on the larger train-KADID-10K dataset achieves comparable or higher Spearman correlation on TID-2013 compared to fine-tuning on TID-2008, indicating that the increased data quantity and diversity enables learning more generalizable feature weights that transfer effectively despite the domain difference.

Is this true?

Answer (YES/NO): NO